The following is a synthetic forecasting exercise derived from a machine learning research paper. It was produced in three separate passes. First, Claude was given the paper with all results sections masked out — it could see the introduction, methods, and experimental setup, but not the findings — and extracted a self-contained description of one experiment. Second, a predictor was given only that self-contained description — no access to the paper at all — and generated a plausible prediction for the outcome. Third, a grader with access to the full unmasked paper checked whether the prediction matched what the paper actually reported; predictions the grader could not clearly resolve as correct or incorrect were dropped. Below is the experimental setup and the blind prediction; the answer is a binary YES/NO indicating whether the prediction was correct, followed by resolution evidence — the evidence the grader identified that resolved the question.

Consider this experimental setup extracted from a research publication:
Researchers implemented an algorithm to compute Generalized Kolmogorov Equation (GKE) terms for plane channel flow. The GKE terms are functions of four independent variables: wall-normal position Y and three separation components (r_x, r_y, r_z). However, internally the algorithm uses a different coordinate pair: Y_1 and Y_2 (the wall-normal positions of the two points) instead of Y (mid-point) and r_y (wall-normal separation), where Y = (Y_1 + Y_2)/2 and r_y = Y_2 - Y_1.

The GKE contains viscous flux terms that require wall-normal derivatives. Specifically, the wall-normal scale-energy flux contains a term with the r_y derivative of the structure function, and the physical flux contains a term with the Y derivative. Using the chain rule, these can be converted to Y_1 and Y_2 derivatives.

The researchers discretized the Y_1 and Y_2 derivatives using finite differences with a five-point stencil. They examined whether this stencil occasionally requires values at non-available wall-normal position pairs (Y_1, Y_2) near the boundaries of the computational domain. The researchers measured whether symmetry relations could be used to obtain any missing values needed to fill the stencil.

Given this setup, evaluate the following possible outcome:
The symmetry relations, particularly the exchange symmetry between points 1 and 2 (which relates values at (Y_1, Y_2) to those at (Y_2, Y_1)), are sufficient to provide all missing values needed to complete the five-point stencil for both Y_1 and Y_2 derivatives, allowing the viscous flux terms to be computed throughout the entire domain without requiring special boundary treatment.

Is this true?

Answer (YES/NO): YES